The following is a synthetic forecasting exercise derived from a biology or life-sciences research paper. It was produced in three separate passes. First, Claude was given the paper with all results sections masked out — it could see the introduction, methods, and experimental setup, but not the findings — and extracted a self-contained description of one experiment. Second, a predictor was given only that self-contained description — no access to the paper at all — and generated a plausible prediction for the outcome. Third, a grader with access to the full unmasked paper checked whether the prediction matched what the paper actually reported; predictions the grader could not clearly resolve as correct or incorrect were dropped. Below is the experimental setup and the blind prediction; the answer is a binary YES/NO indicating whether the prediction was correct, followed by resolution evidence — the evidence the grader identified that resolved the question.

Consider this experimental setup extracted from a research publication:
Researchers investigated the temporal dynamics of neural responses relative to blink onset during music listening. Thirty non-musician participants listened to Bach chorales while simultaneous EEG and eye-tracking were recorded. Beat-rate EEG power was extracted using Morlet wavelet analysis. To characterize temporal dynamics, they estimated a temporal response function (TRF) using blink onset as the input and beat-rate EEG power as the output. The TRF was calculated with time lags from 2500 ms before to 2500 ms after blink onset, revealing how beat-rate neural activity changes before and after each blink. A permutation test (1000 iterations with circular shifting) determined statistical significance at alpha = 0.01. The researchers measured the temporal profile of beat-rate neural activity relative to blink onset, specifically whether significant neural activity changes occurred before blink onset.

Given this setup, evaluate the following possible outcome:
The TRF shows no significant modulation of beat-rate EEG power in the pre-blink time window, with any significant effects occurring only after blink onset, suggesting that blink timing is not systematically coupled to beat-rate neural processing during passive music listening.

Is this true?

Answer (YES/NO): NO